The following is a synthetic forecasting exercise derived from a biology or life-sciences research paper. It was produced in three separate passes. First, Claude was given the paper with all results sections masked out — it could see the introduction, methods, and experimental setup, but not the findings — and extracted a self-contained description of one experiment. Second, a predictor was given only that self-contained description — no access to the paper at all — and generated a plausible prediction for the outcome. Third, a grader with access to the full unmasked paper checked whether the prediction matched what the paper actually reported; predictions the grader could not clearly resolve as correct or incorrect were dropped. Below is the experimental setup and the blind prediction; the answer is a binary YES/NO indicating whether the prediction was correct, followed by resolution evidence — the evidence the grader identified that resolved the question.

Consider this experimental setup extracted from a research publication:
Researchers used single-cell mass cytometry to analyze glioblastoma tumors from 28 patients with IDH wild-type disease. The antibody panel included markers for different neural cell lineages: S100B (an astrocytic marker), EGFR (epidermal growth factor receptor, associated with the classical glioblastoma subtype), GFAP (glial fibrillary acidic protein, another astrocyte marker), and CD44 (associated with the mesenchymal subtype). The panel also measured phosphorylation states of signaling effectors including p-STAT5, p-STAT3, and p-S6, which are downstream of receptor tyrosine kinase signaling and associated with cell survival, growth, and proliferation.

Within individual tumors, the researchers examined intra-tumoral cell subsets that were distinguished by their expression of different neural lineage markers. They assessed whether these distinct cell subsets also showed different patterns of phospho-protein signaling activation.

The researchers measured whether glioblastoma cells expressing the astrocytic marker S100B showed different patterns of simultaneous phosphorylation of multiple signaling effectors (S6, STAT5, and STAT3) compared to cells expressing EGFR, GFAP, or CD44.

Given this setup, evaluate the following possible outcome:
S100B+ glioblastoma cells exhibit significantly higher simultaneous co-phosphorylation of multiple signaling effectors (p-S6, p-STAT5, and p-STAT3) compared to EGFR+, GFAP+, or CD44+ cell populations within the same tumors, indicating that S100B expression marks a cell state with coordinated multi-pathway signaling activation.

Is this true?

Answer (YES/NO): YES